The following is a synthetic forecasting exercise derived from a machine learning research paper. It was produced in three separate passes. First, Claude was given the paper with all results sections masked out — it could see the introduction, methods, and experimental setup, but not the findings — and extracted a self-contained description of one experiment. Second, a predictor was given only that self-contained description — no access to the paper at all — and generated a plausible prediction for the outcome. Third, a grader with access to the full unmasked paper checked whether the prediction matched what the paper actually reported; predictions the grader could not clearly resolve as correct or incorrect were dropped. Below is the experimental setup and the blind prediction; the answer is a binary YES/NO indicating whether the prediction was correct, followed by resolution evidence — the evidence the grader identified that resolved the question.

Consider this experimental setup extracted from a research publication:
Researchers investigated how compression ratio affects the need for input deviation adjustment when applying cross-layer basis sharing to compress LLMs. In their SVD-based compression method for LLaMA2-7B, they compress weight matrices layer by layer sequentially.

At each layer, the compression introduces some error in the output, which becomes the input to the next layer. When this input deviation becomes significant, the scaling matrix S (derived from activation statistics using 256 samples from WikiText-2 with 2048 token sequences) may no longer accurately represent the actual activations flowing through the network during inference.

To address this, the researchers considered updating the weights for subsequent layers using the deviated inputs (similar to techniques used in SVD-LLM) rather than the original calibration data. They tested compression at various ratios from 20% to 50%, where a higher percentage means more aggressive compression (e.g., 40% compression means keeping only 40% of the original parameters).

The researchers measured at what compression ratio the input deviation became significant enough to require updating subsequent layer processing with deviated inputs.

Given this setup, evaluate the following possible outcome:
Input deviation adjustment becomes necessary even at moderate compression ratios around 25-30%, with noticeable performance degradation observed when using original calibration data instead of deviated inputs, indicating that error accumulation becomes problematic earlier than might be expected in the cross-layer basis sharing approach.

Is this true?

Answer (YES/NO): NO